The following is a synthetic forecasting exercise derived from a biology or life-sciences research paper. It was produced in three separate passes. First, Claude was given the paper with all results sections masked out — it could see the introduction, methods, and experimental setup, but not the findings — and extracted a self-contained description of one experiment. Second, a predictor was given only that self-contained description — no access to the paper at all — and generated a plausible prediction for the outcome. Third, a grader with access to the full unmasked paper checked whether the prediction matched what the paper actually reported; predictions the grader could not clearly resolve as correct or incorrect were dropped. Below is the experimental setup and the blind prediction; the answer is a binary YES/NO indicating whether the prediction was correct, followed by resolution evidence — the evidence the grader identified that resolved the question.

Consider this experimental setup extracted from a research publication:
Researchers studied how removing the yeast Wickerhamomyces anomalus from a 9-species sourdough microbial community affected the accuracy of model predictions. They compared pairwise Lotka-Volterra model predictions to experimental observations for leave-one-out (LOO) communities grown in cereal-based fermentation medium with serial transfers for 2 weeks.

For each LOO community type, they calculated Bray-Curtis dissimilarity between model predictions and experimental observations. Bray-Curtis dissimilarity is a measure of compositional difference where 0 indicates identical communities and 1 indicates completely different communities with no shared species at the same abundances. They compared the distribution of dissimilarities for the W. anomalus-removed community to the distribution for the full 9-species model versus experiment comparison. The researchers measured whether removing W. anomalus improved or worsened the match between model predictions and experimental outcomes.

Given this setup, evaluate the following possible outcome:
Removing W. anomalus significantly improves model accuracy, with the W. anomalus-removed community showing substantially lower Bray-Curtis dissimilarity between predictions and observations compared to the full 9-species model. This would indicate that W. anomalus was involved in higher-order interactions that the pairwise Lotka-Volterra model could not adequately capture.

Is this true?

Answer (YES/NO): NO